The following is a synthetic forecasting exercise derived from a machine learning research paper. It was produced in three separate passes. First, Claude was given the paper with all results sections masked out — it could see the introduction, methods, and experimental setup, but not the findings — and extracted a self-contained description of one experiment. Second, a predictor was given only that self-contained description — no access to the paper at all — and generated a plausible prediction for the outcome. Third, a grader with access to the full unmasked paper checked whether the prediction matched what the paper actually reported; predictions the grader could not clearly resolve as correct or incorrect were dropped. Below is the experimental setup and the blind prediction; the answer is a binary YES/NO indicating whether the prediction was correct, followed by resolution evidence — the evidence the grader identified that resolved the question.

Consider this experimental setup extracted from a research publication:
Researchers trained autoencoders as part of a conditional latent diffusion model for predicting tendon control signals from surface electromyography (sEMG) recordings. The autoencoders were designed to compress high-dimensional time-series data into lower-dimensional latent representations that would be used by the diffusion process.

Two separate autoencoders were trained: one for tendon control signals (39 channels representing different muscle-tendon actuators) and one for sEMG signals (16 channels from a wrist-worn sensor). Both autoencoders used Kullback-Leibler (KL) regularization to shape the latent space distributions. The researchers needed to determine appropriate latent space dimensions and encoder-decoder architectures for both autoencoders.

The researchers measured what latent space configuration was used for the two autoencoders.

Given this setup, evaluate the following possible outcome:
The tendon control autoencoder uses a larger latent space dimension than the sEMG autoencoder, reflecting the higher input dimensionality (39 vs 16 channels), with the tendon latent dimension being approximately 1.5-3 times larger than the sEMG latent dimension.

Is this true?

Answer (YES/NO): NO